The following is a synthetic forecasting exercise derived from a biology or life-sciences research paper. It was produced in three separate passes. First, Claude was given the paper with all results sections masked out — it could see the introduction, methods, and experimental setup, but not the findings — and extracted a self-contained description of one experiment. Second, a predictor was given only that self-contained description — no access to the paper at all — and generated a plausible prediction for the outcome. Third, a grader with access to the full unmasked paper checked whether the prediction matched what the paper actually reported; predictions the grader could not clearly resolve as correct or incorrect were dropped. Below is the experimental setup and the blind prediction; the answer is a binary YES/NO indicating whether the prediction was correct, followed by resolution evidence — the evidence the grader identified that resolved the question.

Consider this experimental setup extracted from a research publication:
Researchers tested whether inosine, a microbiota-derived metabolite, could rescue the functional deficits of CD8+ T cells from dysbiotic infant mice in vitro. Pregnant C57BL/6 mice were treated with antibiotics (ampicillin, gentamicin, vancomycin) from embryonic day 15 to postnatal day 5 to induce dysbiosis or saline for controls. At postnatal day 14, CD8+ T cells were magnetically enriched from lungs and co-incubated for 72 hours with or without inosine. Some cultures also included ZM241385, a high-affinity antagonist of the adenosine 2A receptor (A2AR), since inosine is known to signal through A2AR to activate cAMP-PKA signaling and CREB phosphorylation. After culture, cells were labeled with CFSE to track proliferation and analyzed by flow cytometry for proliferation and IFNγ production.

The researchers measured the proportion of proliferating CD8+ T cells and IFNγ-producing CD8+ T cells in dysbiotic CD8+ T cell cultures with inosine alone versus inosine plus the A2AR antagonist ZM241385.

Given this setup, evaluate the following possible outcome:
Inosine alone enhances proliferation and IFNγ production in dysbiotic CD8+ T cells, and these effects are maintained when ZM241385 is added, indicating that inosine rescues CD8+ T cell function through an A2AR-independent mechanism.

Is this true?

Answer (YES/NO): NO